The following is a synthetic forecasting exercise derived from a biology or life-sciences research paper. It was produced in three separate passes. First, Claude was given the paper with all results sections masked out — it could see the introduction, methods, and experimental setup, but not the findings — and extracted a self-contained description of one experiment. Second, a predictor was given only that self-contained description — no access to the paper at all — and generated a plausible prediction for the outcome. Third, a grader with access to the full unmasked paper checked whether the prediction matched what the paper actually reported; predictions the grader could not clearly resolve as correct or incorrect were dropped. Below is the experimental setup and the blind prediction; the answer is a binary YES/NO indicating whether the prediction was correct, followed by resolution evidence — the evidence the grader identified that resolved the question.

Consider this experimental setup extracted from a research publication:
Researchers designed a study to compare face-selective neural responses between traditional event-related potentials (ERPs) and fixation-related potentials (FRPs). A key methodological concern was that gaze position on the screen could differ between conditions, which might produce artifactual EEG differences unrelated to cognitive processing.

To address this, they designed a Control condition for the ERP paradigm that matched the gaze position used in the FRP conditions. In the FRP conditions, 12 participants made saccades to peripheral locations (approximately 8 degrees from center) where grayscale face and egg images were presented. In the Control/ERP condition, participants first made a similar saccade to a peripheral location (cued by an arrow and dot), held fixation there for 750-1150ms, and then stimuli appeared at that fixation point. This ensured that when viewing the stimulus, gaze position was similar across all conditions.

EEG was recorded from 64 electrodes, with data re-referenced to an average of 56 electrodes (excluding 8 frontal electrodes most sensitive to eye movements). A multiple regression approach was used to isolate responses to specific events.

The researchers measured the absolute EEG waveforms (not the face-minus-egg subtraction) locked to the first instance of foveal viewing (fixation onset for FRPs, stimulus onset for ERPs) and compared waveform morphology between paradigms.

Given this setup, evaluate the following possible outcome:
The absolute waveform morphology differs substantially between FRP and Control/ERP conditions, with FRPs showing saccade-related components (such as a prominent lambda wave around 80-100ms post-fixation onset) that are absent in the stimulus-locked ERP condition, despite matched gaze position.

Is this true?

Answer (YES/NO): YES